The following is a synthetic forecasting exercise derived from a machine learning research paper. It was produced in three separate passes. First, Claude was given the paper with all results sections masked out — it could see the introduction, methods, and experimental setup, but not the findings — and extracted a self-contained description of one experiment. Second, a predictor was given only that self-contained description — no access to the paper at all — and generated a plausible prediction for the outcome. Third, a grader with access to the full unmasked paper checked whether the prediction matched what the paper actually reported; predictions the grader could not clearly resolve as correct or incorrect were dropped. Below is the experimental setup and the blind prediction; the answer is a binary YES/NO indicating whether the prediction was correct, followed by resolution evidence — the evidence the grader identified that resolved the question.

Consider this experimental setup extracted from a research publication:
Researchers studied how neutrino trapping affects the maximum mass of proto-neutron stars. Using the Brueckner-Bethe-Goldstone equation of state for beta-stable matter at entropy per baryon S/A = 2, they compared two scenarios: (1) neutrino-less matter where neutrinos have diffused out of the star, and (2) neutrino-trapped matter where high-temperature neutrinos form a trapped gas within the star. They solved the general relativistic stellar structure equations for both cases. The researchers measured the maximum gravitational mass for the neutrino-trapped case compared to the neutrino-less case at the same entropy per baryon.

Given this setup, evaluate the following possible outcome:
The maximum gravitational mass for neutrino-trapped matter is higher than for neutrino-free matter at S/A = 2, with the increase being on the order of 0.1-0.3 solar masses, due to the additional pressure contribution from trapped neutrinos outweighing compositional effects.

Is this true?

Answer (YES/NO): NO